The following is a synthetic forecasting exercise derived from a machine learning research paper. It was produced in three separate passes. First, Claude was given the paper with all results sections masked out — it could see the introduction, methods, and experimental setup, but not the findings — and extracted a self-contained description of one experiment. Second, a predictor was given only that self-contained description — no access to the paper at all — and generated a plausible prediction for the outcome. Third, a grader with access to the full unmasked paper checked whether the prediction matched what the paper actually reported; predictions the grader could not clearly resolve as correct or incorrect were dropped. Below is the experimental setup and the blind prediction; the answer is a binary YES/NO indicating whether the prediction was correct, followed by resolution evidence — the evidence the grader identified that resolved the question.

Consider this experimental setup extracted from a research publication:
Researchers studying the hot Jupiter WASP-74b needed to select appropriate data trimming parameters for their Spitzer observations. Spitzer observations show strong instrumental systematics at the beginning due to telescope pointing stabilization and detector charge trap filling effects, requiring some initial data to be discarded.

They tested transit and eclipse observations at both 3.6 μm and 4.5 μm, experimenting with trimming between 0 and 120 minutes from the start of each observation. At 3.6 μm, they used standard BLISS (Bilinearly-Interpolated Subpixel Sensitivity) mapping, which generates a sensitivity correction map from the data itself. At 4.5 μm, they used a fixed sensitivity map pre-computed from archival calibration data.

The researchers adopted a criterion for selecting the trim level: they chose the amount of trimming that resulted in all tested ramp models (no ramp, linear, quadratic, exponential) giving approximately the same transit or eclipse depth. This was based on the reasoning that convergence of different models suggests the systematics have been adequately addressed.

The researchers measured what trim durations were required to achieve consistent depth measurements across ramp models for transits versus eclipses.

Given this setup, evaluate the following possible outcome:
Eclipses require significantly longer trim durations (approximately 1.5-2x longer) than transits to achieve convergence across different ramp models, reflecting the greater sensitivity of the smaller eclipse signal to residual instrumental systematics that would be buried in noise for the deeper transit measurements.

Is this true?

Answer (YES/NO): NO